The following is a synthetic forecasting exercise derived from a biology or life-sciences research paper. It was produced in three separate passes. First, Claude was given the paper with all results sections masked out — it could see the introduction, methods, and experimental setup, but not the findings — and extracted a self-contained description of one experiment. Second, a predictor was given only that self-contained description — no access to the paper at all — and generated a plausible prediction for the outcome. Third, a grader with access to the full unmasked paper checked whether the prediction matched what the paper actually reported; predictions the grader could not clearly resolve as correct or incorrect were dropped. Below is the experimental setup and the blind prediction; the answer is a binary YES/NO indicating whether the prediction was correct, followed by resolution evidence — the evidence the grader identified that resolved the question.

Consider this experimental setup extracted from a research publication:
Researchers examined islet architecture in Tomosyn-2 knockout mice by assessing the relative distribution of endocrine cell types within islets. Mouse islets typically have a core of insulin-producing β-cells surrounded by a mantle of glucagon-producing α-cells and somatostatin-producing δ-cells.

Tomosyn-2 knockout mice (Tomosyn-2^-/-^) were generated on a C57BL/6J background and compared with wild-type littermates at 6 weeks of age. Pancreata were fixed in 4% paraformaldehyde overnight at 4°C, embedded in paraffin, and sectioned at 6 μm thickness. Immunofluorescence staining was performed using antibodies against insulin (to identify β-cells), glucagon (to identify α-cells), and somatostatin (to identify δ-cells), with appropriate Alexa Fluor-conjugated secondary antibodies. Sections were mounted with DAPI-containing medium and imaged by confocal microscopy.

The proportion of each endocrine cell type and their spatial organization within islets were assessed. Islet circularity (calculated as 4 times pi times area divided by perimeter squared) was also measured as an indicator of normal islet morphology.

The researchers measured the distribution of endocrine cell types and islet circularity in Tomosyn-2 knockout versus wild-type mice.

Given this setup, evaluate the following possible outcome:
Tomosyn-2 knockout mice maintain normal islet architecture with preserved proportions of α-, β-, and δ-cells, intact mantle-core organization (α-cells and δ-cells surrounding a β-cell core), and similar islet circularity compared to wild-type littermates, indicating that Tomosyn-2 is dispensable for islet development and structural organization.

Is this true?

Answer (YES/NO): NO